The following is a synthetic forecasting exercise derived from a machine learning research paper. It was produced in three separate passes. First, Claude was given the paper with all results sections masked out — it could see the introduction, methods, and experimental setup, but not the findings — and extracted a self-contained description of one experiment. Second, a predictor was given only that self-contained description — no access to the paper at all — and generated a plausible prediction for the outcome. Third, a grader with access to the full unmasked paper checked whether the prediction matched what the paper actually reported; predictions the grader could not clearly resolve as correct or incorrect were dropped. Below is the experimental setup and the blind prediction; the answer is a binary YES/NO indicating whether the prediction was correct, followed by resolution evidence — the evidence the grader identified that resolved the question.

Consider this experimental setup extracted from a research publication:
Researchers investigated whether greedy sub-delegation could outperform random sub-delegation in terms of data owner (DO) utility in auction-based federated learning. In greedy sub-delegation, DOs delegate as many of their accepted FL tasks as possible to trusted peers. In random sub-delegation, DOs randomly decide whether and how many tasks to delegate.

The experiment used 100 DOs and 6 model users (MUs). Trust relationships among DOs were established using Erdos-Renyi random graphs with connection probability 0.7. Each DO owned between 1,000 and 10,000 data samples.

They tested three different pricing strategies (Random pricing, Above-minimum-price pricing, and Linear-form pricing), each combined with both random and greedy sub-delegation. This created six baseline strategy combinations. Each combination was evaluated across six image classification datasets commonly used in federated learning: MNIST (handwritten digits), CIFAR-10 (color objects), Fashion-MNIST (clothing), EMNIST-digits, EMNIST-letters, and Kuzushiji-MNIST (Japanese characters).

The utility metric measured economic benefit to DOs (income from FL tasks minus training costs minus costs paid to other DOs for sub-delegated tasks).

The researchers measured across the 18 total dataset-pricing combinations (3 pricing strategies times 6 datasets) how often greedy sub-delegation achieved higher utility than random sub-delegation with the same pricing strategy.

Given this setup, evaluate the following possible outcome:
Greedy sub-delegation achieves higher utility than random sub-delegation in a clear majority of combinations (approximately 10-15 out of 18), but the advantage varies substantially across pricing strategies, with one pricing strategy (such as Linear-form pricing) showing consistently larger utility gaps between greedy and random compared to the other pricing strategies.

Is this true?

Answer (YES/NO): NO